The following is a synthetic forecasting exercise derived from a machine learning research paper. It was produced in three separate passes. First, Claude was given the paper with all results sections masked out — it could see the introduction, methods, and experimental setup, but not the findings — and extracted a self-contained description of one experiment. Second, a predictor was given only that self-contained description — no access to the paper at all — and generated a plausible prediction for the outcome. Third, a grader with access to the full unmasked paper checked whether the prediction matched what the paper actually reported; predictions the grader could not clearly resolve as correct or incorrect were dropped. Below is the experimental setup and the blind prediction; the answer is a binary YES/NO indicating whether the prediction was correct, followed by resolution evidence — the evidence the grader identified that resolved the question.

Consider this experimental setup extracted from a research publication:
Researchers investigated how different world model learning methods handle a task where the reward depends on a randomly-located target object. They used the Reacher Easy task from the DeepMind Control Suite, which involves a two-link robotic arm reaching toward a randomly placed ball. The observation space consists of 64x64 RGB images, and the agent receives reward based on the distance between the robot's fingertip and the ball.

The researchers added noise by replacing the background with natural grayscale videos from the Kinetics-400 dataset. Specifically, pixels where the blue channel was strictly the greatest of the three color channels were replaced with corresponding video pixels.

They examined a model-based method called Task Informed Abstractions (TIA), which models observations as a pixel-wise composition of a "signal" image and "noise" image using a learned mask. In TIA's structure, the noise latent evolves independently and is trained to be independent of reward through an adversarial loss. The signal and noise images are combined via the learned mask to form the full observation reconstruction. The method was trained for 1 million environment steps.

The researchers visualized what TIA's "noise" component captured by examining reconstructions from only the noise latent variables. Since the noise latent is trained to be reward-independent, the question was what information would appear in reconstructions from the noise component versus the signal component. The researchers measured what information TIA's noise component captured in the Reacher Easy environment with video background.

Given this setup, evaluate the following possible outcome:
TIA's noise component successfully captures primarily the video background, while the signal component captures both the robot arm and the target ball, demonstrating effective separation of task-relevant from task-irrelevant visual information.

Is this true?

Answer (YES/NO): NO